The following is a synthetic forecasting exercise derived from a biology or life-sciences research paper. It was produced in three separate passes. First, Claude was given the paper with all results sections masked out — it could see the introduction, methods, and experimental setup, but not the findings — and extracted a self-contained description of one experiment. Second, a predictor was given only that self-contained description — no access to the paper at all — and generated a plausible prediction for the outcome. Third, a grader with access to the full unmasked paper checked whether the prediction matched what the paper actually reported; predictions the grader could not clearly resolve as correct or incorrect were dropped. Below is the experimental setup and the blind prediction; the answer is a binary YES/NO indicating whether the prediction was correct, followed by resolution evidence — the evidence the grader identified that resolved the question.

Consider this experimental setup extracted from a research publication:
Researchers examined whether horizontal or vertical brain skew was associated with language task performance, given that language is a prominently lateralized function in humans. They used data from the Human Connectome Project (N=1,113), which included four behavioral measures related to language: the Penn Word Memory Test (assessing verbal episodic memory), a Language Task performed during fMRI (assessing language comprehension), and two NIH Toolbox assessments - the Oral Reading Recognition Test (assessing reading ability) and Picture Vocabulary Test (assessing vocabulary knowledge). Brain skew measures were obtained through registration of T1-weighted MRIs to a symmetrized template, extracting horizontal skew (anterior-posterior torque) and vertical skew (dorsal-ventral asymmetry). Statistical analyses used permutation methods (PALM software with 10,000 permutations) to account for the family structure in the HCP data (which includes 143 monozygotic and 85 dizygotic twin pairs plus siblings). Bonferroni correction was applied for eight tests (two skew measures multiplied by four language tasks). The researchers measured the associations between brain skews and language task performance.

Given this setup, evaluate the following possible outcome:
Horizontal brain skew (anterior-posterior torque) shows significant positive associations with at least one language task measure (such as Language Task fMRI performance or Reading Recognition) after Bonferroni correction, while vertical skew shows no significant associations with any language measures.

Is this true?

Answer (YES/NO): YES